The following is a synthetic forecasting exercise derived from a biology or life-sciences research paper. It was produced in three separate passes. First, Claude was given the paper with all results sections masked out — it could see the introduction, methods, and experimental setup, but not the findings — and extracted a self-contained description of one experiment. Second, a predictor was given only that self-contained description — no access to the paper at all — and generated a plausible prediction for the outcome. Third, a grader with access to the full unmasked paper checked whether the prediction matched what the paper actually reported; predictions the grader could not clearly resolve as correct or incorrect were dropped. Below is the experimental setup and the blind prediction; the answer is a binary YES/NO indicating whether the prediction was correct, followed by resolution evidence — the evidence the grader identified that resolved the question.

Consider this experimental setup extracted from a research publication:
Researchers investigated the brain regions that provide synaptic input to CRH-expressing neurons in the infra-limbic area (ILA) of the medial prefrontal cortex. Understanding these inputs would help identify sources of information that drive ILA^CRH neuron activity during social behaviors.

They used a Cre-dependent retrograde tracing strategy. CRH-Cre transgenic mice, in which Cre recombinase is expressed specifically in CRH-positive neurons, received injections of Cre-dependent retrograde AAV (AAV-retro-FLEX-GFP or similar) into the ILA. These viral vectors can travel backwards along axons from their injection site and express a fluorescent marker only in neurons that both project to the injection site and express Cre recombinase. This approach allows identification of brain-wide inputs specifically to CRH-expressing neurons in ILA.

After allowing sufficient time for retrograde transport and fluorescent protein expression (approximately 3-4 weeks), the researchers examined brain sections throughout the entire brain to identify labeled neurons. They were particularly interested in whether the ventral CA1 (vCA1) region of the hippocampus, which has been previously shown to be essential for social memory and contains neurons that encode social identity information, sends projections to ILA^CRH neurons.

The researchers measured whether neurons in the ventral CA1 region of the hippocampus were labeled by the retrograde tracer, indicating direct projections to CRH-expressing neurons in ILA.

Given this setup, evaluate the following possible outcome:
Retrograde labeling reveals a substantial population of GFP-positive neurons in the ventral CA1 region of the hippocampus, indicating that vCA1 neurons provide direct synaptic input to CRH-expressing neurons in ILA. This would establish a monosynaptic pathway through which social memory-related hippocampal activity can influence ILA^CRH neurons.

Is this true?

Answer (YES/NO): YES